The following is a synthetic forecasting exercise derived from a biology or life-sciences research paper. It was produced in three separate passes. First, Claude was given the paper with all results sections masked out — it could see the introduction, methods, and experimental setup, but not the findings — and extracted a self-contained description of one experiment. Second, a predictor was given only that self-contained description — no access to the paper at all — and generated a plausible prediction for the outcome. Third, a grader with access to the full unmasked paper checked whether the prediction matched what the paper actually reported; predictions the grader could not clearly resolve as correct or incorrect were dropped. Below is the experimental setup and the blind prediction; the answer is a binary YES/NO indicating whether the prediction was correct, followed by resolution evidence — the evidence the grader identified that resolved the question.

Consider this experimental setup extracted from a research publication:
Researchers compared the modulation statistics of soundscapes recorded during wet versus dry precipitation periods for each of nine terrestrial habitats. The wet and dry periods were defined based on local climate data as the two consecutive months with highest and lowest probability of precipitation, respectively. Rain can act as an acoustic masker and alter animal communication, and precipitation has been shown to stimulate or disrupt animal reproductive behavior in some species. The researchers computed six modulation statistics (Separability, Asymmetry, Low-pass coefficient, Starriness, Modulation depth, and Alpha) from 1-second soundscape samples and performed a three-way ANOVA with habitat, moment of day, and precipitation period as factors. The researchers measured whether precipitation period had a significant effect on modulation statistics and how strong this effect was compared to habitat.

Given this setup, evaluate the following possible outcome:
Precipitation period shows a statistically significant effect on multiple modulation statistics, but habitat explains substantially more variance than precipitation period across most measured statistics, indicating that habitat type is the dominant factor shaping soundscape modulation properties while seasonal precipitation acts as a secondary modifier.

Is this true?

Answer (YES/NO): YES